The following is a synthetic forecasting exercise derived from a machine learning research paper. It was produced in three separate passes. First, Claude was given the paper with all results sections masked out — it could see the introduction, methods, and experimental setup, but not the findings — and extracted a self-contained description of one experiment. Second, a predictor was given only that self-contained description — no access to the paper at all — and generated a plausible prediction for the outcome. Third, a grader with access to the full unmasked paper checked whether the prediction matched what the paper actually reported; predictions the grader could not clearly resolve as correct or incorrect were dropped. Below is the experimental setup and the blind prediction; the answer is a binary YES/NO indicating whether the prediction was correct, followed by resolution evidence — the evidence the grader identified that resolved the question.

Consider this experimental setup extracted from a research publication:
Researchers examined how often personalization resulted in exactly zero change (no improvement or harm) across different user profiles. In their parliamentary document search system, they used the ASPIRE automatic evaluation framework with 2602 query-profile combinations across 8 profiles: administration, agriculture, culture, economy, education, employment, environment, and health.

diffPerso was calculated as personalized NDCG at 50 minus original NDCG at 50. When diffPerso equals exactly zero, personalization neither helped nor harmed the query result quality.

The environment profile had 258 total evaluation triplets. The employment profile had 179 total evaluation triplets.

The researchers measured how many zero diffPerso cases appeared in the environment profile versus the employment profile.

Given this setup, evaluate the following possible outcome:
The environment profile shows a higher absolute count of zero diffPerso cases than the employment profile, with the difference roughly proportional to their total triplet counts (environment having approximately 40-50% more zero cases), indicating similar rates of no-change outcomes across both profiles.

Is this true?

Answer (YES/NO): NO